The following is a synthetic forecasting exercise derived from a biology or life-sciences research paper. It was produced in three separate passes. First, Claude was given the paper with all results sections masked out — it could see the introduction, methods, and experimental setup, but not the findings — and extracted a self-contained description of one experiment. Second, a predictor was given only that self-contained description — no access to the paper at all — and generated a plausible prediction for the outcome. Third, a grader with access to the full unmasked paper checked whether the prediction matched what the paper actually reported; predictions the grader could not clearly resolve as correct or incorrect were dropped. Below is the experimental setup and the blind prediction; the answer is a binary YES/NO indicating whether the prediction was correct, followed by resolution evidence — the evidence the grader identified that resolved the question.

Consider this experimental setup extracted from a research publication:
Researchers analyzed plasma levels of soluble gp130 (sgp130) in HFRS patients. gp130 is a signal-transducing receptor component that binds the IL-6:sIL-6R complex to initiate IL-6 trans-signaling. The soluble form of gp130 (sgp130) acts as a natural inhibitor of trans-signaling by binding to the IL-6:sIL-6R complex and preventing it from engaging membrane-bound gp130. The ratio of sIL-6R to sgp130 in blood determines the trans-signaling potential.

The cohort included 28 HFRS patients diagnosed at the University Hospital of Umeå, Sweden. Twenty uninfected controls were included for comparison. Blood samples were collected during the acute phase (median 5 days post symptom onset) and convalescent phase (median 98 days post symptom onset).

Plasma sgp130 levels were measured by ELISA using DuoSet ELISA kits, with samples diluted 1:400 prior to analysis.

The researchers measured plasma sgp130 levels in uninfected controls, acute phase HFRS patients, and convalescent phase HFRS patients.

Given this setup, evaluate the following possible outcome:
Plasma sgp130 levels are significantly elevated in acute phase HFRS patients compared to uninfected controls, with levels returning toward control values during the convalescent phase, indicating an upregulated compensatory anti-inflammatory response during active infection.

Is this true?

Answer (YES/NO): NO